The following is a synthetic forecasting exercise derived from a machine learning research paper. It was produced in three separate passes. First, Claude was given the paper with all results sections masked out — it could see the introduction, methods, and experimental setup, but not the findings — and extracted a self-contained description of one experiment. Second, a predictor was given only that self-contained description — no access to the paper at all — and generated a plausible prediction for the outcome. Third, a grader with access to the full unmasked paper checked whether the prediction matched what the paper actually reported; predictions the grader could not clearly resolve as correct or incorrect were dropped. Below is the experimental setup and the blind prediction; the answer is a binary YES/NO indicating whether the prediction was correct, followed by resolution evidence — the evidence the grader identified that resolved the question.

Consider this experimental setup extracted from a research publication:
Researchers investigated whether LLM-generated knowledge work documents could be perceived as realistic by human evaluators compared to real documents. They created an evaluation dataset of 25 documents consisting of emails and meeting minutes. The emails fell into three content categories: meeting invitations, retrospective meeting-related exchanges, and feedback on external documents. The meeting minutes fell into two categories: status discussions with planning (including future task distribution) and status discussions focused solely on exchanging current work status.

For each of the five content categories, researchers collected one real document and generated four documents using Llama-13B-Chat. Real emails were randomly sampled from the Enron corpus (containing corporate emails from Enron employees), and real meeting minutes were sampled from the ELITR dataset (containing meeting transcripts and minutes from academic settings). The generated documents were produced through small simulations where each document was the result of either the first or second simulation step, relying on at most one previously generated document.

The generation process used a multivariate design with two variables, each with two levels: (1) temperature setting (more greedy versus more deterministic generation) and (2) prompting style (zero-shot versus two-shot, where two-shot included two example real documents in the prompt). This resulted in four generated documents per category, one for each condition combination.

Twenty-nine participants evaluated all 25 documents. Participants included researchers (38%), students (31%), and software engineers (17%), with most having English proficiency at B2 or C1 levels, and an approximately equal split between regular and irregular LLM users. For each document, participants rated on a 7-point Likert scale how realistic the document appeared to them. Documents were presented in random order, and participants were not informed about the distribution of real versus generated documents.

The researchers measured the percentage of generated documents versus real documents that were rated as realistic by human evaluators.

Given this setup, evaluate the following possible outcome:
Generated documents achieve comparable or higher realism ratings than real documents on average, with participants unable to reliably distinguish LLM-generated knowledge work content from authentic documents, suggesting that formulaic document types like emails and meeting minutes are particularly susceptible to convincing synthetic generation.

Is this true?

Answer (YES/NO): NO